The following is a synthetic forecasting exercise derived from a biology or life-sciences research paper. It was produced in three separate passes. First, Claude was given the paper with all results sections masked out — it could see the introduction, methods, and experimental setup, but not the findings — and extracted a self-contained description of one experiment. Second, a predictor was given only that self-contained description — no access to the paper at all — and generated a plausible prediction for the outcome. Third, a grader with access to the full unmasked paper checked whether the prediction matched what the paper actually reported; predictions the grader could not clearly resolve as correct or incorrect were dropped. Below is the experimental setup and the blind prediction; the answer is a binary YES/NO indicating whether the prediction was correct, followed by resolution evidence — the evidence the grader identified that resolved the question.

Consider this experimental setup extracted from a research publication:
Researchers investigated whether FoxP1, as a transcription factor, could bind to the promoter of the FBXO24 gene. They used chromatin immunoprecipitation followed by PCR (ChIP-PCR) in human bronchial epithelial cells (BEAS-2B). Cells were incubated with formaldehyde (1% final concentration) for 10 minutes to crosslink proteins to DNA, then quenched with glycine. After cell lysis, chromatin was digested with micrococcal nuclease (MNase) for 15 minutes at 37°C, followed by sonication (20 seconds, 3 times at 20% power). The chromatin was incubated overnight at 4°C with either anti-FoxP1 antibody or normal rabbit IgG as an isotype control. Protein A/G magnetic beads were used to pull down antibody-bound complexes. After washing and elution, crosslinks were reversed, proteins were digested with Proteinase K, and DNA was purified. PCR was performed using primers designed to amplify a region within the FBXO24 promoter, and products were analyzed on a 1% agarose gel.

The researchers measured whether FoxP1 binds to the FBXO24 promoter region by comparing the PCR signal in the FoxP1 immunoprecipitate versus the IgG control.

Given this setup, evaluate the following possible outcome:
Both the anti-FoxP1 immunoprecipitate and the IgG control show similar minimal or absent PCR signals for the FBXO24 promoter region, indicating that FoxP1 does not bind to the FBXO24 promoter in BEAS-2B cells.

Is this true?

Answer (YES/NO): NO